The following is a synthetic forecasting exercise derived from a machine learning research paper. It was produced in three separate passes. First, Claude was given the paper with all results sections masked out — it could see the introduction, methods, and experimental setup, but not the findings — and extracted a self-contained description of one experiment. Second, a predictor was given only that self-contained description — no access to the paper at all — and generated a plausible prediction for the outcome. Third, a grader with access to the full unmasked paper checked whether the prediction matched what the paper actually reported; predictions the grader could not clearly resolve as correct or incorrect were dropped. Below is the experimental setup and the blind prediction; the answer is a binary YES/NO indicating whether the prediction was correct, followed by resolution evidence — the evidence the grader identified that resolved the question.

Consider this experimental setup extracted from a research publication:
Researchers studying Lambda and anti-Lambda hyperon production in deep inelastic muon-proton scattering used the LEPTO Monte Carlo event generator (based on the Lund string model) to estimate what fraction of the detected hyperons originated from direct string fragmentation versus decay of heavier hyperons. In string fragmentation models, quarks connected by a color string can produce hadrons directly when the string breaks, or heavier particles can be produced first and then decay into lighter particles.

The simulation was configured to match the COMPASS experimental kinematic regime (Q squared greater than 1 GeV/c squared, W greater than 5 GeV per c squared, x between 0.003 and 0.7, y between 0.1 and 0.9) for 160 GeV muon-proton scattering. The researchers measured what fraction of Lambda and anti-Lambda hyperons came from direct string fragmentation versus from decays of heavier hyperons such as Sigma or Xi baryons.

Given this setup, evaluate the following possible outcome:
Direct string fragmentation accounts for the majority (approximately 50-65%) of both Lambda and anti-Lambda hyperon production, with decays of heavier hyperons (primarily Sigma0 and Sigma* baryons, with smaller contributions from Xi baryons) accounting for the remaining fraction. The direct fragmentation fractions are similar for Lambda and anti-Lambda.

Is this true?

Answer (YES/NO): NO